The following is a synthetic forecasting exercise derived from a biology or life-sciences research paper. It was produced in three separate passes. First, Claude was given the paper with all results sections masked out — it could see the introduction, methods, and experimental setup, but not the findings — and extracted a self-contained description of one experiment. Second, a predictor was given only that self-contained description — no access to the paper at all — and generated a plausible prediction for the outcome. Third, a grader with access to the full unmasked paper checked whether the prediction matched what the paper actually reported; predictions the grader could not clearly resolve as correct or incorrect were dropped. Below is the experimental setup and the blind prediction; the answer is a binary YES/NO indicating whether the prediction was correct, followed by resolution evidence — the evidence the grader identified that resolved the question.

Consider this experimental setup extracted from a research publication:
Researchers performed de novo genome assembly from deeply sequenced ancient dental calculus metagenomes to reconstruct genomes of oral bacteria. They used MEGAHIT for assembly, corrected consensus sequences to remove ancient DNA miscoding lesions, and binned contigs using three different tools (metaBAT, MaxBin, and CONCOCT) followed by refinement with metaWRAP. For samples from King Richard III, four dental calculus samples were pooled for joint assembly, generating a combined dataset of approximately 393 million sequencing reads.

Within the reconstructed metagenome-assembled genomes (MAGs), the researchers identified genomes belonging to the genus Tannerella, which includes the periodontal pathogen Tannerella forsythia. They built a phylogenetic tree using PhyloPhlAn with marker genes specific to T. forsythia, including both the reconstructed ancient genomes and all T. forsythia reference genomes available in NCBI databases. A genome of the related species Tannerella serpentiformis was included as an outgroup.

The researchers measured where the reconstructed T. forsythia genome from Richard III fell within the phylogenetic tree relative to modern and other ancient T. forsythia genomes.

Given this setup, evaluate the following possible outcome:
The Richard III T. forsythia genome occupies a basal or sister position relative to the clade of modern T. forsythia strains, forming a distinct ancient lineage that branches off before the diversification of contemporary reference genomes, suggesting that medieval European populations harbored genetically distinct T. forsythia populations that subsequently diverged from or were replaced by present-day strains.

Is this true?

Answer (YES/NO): NO